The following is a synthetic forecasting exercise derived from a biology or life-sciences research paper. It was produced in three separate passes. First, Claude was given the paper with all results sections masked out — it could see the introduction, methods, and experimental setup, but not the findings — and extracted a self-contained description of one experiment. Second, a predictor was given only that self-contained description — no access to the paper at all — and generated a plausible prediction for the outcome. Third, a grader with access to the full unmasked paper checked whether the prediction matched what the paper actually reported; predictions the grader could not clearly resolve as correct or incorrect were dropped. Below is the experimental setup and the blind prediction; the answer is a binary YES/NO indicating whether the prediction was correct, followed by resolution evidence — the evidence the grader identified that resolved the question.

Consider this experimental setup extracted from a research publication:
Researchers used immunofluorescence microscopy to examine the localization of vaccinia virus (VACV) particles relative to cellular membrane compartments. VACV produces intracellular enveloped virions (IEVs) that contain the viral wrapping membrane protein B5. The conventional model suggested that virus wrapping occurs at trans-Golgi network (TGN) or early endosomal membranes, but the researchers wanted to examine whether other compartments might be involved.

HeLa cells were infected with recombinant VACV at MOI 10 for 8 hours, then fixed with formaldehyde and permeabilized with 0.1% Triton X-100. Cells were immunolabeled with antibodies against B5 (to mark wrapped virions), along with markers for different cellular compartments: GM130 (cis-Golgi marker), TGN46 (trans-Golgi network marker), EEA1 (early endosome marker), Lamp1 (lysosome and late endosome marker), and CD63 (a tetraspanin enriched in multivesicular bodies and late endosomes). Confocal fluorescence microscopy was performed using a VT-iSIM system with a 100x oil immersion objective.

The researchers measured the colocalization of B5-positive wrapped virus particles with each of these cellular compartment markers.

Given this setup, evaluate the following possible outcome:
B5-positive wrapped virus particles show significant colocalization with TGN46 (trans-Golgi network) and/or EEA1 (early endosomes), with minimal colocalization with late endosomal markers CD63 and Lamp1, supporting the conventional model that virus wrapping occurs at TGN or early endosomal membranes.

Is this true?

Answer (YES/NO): NO